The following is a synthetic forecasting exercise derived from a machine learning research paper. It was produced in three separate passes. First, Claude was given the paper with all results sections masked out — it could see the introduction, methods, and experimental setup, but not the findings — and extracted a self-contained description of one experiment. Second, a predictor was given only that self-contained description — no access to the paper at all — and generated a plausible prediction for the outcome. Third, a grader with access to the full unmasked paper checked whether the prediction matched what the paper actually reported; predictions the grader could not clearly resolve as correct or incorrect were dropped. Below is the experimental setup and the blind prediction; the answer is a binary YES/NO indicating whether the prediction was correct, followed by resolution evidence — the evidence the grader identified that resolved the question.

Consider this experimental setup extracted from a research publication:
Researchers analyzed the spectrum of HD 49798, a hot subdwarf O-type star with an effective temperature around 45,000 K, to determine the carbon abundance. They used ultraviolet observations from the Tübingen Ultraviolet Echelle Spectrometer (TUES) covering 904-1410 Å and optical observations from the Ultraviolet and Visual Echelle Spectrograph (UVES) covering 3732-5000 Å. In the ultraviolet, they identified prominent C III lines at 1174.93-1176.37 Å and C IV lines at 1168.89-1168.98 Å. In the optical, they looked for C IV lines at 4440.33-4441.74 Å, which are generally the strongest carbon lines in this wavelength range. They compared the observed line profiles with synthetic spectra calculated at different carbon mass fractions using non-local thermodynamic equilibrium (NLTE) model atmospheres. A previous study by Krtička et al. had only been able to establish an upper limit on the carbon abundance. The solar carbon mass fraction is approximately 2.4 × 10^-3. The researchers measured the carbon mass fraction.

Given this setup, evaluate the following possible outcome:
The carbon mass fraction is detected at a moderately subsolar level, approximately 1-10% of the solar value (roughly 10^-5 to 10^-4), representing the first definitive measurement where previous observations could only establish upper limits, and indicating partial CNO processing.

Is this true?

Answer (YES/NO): YES